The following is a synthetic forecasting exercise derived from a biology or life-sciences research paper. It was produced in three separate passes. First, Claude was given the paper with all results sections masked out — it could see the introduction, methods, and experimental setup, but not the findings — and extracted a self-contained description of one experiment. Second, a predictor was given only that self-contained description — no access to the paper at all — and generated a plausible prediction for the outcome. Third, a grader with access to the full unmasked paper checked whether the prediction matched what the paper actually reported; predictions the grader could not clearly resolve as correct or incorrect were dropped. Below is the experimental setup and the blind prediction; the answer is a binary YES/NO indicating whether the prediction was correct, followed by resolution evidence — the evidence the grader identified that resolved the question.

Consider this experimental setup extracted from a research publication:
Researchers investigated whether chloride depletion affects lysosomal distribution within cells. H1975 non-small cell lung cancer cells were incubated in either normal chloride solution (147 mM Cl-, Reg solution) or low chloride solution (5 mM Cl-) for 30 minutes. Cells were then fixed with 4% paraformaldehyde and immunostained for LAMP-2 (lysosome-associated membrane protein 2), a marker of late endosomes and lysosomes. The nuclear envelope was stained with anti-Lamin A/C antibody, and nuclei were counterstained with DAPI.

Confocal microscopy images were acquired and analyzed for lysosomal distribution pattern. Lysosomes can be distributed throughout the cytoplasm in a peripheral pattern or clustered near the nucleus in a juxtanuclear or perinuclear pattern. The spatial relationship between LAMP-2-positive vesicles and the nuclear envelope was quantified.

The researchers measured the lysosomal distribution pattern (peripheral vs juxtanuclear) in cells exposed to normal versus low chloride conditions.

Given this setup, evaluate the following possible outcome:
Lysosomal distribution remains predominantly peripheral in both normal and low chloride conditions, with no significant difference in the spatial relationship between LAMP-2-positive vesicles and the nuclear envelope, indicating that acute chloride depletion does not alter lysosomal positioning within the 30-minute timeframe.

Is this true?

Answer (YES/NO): NO